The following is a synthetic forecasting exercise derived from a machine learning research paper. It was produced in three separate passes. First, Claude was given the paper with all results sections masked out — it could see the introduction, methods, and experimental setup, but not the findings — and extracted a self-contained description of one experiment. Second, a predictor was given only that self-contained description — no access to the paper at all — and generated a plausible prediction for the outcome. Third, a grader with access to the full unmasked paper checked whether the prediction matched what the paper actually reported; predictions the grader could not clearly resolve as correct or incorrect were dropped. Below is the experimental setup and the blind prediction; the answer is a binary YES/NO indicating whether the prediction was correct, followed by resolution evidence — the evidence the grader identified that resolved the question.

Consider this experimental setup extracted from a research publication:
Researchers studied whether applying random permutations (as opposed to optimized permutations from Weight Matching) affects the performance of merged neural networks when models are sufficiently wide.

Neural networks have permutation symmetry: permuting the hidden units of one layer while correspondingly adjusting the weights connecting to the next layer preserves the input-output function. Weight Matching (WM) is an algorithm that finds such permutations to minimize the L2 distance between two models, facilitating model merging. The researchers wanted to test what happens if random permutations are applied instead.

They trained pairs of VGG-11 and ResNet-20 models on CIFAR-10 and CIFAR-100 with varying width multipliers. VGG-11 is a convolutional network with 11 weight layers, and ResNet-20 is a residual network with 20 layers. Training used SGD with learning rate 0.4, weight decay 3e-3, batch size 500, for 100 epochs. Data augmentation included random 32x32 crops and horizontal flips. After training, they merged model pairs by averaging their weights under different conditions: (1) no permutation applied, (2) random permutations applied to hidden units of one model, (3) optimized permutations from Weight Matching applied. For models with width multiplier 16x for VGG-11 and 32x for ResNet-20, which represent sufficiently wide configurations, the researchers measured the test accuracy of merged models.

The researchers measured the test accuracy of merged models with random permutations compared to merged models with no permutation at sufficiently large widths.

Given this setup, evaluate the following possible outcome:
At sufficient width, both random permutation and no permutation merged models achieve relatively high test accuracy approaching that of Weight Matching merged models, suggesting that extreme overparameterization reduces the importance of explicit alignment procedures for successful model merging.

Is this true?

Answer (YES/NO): YES